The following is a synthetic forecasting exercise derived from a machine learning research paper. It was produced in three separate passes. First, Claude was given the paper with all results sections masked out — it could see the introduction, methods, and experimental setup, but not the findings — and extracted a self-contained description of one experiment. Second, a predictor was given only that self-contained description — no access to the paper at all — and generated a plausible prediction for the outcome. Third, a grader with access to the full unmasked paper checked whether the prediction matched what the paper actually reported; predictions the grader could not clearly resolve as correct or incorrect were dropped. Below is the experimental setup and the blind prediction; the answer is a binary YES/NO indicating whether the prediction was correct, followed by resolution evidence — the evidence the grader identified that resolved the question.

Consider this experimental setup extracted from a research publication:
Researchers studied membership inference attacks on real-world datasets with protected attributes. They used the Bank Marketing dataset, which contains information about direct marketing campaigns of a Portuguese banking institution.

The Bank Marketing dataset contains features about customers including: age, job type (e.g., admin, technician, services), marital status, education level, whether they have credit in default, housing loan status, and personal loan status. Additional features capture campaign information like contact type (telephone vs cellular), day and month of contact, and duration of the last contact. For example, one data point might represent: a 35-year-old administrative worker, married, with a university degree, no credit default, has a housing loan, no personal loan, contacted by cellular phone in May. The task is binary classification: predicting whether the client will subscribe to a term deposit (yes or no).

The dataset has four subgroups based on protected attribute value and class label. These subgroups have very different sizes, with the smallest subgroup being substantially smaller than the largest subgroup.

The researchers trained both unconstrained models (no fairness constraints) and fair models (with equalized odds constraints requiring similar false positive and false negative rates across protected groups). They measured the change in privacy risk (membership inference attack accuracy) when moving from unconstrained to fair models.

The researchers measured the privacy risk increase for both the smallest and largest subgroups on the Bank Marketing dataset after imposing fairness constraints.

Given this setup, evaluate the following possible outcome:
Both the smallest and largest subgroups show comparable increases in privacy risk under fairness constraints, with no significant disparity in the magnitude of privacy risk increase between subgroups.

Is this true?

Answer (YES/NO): NO